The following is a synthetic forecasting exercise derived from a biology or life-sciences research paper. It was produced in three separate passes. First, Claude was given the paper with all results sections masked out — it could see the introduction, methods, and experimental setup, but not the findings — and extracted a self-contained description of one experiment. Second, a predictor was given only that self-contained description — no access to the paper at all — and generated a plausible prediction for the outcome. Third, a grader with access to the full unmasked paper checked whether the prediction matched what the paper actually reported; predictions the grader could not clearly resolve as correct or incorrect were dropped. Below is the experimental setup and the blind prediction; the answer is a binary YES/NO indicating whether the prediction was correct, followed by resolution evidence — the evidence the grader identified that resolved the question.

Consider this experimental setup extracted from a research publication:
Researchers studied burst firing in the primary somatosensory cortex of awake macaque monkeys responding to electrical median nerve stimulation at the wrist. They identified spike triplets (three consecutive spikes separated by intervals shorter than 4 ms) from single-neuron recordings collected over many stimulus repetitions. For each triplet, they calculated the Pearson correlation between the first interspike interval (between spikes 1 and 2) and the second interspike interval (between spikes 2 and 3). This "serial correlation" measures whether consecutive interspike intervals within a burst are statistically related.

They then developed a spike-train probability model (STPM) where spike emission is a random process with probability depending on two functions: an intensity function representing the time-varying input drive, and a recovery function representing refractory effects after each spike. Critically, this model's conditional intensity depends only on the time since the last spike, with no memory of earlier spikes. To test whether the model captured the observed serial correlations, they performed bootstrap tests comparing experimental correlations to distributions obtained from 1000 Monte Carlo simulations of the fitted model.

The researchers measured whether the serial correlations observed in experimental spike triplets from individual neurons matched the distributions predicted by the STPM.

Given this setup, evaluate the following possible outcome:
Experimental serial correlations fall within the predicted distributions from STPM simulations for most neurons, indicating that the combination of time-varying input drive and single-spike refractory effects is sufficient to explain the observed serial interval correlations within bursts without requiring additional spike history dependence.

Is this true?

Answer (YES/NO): YES